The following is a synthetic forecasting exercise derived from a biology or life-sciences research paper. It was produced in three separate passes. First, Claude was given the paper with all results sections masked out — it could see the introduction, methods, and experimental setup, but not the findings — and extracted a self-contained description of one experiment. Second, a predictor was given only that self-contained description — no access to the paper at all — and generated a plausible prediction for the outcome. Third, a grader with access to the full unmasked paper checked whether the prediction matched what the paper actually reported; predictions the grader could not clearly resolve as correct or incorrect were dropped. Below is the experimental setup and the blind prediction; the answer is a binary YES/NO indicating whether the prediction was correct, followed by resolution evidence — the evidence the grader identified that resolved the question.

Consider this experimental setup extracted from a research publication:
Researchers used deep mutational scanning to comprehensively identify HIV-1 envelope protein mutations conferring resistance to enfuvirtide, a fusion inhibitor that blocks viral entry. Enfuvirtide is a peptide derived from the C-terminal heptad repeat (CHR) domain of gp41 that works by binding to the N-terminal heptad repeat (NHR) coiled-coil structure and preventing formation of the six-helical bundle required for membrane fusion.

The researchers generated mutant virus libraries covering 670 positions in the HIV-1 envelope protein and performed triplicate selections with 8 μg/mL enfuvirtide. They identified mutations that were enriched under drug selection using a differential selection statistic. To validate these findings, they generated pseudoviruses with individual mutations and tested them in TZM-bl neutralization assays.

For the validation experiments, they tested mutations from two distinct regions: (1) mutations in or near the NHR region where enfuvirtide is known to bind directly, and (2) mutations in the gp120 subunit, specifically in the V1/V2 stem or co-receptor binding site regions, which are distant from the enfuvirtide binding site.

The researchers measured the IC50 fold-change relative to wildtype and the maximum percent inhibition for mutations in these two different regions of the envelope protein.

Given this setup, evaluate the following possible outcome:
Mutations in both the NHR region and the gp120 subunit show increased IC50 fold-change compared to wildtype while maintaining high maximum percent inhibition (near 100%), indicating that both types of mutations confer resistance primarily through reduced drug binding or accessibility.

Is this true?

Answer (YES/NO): NO